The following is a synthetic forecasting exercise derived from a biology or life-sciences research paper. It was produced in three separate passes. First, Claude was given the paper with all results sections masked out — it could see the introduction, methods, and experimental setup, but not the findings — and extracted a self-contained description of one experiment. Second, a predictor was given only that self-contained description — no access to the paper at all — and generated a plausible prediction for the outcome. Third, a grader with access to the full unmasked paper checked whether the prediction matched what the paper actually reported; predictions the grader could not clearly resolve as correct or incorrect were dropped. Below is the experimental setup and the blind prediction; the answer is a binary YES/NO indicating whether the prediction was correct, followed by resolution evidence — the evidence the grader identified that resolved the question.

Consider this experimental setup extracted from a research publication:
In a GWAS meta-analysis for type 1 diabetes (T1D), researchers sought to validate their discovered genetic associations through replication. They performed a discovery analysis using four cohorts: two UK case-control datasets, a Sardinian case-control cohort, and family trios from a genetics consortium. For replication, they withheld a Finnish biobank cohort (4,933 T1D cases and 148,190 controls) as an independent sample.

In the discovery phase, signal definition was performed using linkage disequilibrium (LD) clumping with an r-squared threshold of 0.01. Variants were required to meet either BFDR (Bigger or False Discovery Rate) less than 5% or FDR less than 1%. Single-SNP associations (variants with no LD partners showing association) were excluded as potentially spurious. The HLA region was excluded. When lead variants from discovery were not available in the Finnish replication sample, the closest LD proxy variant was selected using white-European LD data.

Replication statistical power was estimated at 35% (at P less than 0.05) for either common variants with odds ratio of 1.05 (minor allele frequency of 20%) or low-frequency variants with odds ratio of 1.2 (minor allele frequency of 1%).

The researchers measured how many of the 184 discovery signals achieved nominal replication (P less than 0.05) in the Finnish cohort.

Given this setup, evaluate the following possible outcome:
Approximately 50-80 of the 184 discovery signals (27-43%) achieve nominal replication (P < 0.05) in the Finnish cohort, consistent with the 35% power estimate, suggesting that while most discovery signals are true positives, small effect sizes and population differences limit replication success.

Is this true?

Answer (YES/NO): YES